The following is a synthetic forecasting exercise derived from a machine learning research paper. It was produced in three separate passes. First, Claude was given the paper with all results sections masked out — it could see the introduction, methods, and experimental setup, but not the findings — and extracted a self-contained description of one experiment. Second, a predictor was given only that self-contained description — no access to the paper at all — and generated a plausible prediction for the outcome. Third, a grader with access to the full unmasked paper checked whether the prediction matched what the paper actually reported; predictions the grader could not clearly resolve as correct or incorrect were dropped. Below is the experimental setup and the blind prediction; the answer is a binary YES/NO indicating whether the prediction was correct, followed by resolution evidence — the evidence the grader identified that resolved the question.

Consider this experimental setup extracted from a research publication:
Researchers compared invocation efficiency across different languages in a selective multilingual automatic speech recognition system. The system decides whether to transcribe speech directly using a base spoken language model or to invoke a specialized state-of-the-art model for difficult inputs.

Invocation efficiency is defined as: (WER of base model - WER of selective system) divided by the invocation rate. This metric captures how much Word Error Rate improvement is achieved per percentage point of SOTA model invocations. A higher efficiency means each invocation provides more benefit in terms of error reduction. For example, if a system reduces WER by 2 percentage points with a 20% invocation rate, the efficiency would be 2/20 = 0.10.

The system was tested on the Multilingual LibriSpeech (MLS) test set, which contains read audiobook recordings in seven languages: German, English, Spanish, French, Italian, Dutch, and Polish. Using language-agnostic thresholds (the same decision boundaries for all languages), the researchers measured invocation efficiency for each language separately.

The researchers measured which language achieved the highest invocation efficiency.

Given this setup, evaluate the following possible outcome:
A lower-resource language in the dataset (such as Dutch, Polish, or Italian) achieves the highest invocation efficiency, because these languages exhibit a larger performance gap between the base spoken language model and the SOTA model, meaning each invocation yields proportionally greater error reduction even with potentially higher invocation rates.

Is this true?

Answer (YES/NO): YES